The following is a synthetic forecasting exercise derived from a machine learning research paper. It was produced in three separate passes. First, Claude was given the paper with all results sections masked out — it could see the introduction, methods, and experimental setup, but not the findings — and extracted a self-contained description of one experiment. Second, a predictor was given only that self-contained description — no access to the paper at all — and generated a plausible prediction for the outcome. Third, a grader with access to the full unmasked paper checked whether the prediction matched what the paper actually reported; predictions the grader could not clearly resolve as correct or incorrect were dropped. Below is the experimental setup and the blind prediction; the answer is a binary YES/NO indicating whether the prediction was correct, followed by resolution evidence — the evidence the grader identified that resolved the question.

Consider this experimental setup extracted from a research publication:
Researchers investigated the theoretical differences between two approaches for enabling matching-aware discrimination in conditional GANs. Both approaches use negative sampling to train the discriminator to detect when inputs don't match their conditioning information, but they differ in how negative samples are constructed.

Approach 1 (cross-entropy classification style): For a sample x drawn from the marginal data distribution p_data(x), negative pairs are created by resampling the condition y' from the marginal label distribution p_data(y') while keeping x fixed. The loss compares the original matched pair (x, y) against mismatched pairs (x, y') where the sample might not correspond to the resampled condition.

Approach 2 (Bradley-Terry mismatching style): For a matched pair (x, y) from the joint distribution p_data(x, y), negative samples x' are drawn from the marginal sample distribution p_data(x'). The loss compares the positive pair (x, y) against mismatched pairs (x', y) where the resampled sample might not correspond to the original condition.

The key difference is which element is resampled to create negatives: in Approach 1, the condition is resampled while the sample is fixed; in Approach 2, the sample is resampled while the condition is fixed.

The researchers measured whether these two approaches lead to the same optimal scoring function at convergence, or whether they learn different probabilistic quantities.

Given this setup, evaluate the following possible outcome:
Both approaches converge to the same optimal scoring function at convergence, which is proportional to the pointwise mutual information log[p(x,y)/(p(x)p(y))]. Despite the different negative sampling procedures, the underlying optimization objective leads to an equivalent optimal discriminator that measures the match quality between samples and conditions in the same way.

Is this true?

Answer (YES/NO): NO